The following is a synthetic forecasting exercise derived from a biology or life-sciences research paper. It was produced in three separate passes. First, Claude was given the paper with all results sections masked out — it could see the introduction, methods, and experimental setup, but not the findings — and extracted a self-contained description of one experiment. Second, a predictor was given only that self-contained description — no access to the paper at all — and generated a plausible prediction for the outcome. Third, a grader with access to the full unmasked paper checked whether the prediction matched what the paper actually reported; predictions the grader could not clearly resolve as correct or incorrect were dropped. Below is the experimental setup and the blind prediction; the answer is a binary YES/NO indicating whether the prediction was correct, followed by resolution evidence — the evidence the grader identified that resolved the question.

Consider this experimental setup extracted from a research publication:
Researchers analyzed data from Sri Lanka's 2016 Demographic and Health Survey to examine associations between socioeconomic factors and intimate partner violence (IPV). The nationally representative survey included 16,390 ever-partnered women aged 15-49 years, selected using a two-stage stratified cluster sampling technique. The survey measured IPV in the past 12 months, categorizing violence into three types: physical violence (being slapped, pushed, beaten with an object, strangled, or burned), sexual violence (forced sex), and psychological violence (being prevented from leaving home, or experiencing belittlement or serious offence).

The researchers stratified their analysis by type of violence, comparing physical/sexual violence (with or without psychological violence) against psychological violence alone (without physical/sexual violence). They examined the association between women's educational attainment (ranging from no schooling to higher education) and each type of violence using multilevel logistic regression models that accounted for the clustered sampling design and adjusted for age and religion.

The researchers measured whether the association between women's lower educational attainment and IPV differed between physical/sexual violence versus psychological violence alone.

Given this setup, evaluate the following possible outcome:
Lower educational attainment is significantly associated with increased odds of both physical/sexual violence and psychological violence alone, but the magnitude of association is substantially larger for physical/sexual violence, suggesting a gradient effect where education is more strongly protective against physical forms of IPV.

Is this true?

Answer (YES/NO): NO